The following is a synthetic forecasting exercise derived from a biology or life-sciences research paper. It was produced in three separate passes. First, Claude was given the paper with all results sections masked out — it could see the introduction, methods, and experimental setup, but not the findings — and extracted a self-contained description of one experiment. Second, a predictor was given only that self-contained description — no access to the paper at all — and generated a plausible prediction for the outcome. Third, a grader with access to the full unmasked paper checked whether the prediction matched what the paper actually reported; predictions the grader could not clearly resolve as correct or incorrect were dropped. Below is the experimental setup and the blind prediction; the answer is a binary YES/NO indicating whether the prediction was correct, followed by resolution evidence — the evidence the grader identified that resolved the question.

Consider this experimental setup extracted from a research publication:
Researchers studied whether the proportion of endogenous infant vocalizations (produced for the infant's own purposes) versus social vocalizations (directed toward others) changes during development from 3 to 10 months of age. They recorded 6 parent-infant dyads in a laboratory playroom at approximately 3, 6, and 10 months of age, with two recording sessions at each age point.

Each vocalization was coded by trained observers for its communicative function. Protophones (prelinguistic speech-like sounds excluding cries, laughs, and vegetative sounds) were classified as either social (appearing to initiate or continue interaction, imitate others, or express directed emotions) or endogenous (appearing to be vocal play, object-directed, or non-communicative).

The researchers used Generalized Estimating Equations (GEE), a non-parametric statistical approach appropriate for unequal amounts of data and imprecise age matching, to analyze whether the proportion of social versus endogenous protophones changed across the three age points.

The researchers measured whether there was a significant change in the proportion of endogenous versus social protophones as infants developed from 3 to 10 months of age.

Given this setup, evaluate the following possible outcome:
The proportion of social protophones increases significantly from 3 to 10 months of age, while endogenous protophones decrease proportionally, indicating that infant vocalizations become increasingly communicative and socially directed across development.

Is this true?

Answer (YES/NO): NO